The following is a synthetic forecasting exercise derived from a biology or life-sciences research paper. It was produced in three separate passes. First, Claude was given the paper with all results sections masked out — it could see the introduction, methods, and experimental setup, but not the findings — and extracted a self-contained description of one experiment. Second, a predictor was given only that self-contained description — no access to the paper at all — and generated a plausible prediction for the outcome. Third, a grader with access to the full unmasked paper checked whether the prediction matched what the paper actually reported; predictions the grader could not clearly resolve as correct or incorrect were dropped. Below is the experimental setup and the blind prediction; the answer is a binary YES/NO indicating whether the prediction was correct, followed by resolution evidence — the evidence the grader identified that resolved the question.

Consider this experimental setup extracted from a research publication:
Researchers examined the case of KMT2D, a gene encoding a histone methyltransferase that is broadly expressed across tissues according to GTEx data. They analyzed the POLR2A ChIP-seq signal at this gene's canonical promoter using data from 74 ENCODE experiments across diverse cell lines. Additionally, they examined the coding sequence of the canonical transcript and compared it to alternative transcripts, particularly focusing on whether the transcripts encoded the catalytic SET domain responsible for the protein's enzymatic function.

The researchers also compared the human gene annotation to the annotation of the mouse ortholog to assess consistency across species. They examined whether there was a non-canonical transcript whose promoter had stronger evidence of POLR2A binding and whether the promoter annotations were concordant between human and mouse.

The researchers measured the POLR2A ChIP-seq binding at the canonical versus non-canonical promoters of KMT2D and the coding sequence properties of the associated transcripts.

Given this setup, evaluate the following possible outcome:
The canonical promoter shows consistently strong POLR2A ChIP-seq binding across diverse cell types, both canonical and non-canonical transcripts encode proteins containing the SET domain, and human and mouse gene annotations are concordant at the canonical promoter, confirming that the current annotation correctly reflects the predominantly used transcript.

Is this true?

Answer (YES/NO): NO